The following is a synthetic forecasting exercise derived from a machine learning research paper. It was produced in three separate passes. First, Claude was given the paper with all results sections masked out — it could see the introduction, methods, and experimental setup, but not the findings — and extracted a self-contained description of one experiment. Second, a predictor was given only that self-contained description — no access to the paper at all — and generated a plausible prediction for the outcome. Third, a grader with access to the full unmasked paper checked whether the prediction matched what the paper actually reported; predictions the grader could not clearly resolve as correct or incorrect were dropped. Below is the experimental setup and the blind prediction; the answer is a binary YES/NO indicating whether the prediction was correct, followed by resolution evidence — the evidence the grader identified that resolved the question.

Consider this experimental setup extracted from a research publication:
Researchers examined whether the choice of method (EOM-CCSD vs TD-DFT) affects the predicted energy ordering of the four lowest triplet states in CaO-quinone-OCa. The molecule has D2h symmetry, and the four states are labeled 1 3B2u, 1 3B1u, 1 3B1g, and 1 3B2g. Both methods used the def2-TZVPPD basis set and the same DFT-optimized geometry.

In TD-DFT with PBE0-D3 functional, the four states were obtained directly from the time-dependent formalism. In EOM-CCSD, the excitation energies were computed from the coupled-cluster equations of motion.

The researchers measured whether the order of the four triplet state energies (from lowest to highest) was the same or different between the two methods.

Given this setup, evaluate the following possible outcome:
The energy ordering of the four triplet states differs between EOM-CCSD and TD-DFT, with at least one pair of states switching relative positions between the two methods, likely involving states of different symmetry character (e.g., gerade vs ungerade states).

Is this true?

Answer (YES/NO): NO